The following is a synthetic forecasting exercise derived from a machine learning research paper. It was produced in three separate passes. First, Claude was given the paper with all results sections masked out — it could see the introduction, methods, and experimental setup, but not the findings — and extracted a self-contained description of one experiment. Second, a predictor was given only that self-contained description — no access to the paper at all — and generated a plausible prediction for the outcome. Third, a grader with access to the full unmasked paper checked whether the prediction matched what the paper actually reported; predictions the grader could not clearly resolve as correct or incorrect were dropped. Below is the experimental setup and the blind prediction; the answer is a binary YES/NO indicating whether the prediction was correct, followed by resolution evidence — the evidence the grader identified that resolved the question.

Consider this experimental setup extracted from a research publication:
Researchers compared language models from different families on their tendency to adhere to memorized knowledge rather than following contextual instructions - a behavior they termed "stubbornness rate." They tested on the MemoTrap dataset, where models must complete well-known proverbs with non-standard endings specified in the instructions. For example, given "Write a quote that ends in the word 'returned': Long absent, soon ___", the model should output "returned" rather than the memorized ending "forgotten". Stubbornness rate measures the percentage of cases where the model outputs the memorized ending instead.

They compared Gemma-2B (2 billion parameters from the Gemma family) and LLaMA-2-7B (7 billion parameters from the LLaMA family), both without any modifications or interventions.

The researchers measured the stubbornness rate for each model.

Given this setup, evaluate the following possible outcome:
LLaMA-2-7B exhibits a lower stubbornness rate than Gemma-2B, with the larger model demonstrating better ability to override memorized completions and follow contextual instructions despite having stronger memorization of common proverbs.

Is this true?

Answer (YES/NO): NO